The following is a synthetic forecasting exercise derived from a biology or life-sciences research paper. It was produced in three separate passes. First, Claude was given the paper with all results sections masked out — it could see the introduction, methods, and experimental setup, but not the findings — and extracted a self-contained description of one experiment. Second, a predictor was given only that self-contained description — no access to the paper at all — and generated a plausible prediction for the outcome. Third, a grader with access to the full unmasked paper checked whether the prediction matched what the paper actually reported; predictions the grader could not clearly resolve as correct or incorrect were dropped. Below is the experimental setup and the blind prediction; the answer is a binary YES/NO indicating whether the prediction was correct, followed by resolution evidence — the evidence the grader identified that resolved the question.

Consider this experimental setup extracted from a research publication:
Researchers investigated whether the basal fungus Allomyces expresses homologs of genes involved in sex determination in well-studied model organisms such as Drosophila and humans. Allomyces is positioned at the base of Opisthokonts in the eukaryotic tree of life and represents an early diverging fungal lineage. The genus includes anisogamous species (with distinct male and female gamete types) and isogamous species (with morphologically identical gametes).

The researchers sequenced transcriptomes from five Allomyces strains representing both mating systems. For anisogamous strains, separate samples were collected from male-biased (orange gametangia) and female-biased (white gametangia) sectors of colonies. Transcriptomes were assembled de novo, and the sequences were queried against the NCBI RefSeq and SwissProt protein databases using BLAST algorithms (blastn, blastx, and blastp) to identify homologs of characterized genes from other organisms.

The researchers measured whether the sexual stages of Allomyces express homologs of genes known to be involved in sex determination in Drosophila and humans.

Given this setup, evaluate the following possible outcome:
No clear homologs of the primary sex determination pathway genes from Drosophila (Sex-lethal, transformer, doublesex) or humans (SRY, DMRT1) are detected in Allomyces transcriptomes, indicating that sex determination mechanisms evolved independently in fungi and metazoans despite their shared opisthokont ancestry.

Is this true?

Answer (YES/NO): NO